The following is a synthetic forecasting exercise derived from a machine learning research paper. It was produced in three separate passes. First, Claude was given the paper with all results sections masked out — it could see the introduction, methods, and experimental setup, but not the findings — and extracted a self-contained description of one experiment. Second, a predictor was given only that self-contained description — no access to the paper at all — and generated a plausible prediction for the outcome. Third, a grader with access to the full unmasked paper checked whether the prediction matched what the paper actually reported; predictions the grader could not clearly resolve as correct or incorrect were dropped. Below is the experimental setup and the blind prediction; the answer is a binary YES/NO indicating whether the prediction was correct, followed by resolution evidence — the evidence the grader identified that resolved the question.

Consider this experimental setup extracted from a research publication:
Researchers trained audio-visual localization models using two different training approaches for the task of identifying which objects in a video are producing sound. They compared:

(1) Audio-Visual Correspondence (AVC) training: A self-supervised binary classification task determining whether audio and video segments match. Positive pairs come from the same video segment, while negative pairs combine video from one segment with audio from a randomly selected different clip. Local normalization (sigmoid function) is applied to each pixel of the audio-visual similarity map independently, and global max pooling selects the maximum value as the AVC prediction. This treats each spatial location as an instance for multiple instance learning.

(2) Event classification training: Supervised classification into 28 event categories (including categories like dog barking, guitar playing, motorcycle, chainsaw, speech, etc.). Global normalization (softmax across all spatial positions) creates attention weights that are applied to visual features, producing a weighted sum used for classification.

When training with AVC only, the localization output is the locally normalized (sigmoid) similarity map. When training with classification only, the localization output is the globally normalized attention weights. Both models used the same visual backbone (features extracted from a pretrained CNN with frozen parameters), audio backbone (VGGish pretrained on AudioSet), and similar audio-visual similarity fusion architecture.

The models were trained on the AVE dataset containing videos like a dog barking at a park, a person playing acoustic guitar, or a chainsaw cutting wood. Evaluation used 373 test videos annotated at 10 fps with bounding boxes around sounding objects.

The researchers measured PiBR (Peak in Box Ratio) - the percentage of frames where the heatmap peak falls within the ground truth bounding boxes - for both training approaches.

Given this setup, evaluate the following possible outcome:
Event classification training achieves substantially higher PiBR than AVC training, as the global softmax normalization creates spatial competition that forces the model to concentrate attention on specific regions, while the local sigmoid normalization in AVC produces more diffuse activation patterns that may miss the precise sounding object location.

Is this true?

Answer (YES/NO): NO